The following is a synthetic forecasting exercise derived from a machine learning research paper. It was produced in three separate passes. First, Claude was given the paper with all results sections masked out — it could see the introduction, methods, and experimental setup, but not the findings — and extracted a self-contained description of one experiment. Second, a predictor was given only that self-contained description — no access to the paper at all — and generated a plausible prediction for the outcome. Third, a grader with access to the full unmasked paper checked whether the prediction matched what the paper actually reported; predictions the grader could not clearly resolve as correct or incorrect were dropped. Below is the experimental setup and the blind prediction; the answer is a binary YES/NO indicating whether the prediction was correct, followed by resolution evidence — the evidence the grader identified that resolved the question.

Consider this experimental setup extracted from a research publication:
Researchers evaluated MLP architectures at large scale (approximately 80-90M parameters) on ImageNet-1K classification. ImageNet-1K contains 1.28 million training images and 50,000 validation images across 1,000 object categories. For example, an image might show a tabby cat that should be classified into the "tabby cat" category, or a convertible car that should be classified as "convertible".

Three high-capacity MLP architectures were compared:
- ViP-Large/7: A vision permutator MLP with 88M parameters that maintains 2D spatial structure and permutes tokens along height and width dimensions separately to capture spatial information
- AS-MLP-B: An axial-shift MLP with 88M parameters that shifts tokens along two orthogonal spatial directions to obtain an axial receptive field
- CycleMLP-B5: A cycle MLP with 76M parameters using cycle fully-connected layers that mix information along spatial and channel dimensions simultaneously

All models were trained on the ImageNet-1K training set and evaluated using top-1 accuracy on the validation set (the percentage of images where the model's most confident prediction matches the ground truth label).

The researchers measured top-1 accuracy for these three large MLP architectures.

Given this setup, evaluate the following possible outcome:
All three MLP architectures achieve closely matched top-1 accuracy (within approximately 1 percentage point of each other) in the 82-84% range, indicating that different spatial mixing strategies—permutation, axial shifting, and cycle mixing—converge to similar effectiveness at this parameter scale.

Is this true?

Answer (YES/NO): YES